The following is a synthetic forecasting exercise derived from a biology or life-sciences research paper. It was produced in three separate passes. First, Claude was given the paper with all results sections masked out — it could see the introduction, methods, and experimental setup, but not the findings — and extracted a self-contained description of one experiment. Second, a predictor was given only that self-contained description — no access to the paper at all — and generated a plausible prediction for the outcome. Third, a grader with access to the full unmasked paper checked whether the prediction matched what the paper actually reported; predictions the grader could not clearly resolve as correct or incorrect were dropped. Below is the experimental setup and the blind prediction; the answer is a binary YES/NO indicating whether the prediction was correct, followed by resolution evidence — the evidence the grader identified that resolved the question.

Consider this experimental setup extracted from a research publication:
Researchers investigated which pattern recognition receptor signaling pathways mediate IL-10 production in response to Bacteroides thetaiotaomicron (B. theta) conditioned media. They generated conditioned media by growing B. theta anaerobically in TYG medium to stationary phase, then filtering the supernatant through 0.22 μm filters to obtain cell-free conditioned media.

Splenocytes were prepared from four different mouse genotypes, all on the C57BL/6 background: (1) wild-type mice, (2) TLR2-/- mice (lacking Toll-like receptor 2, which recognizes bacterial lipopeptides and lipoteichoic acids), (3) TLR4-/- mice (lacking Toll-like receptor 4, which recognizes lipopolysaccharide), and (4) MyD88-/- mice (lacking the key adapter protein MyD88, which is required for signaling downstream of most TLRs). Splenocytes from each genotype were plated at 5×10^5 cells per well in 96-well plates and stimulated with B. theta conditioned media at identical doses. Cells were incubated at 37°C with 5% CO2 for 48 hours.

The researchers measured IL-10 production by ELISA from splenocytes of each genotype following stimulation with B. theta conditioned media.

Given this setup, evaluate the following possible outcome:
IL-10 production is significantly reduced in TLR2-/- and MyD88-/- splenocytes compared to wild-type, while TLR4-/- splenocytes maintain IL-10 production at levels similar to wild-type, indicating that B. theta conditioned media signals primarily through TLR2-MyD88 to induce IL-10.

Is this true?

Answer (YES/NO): NO